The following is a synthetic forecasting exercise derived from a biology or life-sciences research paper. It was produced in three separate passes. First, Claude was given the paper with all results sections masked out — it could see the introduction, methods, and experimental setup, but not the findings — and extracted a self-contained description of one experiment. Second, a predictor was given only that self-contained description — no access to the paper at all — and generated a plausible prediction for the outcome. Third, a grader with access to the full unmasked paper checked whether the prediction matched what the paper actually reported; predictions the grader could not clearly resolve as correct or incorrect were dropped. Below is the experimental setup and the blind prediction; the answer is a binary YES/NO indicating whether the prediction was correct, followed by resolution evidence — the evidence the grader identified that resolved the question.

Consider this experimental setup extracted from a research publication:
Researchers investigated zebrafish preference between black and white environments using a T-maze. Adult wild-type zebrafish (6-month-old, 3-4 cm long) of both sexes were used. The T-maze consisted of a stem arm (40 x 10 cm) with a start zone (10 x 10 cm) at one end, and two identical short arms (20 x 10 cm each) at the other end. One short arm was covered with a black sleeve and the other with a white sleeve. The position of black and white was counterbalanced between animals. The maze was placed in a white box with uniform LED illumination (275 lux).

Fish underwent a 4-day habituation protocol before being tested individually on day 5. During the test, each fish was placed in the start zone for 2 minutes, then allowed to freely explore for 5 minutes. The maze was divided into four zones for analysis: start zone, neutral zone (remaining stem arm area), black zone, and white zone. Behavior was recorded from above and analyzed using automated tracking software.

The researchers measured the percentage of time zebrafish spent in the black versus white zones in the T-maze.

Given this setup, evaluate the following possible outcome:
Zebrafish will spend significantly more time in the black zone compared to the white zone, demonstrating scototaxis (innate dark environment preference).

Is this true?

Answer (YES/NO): YES